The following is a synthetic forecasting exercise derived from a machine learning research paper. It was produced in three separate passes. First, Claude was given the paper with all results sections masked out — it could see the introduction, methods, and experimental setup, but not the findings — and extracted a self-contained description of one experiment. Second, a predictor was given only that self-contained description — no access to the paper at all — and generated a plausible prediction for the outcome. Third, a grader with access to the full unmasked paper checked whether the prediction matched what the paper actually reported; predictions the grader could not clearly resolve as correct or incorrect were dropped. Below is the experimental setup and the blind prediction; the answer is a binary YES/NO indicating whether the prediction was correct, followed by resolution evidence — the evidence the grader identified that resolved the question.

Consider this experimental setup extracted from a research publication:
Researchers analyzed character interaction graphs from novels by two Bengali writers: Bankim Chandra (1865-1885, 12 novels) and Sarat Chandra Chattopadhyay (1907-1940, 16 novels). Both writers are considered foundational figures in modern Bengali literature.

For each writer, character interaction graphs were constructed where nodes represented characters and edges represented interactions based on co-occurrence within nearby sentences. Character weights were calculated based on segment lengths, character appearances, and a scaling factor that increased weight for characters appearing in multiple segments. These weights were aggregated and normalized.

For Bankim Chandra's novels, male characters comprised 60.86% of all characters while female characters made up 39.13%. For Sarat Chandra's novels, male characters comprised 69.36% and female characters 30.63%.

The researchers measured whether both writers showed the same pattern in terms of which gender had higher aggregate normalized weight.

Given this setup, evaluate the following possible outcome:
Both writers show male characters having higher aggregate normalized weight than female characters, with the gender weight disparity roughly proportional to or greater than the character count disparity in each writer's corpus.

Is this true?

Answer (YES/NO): NO